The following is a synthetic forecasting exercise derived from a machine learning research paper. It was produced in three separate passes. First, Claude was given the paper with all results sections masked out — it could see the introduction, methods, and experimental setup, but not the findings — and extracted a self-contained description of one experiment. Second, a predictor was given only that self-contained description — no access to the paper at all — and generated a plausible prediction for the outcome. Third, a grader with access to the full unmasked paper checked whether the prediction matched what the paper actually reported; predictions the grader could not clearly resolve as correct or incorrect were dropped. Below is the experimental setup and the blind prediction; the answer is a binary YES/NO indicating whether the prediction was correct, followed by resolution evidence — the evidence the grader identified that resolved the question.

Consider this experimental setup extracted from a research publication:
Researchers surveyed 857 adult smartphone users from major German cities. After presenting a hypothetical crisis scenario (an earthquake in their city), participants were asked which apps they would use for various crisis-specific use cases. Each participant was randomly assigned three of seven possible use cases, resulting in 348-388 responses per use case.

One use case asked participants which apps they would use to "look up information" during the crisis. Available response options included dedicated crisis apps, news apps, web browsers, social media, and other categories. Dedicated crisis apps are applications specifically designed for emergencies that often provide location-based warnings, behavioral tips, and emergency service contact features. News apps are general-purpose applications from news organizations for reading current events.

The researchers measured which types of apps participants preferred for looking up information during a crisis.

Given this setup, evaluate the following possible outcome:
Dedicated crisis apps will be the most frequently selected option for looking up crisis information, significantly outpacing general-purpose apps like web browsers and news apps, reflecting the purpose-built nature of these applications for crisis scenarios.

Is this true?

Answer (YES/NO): NO